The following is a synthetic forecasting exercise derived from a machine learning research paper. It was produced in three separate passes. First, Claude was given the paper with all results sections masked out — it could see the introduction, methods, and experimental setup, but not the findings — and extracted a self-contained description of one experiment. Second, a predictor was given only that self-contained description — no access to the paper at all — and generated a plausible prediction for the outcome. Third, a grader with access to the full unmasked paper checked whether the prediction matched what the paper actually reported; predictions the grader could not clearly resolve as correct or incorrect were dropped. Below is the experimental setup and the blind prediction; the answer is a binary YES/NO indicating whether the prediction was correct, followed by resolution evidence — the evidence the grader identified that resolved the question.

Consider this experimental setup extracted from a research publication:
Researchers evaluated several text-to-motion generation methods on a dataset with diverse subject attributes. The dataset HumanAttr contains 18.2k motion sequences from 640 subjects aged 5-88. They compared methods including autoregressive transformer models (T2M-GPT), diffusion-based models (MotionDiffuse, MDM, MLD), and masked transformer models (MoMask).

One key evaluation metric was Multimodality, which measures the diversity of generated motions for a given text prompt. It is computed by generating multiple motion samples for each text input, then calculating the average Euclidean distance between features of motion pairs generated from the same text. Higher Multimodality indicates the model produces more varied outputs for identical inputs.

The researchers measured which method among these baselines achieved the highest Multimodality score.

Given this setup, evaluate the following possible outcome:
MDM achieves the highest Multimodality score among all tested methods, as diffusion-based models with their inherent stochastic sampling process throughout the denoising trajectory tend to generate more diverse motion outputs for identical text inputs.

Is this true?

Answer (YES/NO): YES